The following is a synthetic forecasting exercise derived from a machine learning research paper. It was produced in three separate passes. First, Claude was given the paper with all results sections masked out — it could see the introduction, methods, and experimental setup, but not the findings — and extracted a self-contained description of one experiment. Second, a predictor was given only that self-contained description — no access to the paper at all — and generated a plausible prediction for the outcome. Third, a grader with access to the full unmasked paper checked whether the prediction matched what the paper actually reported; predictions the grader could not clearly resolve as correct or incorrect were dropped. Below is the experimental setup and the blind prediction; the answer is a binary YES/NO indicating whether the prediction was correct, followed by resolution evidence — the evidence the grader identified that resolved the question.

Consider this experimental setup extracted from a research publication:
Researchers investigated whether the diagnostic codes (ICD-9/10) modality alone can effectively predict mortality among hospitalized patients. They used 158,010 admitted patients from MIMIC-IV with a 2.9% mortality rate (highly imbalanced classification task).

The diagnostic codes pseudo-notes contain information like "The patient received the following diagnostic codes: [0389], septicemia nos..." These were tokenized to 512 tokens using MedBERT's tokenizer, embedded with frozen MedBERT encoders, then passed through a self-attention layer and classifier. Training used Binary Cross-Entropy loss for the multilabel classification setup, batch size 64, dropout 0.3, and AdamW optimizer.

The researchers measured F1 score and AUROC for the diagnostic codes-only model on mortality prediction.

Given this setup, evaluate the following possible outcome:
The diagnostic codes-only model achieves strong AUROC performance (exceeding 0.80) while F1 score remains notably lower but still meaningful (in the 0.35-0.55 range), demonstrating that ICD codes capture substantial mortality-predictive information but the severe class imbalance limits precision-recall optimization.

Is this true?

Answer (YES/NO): NO